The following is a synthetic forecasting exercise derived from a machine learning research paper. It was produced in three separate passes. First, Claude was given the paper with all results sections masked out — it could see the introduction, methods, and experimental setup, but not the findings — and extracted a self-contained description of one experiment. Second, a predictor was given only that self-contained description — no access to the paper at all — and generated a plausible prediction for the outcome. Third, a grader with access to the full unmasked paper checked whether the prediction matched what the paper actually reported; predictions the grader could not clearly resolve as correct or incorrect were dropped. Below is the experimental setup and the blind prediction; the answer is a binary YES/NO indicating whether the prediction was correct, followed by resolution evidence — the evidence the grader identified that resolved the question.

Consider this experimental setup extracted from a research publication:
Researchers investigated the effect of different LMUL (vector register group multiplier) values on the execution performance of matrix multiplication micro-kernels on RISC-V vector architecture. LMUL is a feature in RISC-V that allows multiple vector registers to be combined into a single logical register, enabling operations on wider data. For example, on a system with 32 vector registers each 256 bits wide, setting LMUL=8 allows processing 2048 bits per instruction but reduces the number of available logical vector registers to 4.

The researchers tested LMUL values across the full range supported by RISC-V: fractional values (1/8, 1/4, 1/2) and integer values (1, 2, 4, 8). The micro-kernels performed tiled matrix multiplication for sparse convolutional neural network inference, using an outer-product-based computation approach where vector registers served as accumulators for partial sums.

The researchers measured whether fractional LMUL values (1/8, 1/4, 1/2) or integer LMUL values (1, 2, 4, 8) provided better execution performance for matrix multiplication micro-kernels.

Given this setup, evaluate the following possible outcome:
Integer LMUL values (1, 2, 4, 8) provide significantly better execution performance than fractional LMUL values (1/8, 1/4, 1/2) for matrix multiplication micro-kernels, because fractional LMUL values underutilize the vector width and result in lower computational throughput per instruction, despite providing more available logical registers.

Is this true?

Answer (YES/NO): YES